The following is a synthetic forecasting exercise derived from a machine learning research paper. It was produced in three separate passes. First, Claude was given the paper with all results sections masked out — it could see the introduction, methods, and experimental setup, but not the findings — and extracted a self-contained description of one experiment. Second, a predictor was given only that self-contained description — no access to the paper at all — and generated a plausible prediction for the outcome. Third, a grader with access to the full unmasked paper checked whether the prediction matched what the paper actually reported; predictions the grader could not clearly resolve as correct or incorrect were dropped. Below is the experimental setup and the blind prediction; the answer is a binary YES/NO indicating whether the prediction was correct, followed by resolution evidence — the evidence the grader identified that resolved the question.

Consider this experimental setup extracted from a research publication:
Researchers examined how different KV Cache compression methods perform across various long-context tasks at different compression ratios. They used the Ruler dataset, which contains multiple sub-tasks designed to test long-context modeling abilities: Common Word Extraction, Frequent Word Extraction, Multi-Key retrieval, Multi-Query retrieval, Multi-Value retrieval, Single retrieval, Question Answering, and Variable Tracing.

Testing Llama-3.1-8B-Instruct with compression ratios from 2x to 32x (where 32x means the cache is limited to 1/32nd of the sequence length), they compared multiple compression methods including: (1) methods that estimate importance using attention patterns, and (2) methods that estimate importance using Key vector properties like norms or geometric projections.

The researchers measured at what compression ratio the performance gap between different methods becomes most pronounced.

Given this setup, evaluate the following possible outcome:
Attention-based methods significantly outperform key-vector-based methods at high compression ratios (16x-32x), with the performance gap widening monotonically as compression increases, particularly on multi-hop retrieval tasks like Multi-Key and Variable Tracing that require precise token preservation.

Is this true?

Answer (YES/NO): NO